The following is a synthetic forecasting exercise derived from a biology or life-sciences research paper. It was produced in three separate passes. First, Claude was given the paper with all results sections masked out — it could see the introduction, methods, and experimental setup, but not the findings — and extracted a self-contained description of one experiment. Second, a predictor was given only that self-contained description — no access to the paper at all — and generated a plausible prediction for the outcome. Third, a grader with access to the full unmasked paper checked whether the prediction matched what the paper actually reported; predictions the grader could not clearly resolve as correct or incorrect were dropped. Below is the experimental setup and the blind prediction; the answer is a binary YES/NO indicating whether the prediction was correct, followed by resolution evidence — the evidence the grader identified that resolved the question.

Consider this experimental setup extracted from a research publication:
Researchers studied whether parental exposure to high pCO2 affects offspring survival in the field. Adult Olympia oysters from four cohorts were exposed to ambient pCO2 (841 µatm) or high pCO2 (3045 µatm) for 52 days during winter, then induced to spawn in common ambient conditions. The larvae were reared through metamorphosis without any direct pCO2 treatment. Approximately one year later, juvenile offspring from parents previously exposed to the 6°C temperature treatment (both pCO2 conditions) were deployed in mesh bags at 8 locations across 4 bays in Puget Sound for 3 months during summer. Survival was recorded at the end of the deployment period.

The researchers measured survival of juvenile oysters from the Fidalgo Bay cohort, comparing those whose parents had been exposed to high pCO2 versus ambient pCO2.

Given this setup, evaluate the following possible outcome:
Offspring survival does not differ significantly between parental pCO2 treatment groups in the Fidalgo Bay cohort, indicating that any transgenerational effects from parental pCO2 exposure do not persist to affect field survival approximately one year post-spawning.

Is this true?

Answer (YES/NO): NO